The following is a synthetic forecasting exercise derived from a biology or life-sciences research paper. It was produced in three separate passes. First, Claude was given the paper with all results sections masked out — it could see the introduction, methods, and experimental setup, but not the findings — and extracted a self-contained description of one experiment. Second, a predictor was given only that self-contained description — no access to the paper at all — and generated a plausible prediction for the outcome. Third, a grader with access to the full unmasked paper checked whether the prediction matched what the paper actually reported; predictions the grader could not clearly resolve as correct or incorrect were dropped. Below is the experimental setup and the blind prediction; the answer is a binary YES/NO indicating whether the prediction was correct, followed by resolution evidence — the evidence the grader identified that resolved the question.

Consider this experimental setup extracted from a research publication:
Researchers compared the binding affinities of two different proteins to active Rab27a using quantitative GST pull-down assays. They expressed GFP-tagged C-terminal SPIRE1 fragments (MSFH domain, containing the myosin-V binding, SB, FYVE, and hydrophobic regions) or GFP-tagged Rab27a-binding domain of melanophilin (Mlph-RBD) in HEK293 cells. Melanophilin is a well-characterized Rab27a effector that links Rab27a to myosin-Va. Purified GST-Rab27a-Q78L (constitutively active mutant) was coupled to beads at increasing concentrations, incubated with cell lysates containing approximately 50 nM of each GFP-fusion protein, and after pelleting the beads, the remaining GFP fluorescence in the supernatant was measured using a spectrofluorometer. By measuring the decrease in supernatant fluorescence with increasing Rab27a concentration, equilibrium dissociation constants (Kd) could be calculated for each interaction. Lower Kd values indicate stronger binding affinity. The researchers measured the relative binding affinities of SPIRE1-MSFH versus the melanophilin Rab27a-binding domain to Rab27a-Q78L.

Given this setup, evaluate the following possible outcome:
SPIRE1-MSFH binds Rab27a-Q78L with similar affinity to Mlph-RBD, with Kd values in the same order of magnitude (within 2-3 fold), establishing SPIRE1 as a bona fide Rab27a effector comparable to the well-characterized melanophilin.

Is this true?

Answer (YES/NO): NO